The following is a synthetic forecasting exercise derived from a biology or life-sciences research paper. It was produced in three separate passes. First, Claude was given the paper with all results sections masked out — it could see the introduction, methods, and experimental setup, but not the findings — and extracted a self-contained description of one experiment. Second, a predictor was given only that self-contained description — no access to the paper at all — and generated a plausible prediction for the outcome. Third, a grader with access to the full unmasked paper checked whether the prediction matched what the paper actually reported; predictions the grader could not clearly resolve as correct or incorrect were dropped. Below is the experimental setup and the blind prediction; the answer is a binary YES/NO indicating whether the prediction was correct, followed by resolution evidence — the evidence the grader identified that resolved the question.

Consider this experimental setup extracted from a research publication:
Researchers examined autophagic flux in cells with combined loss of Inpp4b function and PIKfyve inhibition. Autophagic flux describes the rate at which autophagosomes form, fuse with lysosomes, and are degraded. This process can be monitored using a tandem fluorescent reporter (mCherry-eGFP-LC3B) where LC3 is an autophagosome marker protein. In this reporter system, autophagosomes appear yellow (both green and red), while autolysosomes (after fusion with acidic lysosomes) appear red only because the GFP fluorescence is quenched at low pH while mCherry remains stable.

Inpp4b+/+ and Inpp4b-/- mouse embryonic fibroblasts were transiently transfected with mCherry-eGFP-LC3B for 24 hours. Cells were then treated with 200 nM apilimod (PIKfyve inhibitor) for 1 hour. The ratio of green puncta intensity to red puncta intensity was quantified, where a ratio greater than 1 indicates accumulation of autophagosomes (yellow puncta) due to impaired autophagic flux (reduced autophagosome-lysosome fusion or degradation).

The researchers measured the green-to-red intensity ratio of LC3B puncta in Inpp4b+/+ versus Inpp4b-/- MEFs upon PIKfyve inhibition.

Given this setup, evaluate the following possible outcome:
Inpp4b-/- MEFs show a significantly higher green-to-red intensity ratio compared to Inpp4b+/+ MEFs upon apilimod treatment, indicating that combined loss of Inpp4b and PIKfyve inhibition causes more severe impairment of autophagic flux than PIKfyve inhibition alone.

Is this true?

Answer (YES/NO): YES